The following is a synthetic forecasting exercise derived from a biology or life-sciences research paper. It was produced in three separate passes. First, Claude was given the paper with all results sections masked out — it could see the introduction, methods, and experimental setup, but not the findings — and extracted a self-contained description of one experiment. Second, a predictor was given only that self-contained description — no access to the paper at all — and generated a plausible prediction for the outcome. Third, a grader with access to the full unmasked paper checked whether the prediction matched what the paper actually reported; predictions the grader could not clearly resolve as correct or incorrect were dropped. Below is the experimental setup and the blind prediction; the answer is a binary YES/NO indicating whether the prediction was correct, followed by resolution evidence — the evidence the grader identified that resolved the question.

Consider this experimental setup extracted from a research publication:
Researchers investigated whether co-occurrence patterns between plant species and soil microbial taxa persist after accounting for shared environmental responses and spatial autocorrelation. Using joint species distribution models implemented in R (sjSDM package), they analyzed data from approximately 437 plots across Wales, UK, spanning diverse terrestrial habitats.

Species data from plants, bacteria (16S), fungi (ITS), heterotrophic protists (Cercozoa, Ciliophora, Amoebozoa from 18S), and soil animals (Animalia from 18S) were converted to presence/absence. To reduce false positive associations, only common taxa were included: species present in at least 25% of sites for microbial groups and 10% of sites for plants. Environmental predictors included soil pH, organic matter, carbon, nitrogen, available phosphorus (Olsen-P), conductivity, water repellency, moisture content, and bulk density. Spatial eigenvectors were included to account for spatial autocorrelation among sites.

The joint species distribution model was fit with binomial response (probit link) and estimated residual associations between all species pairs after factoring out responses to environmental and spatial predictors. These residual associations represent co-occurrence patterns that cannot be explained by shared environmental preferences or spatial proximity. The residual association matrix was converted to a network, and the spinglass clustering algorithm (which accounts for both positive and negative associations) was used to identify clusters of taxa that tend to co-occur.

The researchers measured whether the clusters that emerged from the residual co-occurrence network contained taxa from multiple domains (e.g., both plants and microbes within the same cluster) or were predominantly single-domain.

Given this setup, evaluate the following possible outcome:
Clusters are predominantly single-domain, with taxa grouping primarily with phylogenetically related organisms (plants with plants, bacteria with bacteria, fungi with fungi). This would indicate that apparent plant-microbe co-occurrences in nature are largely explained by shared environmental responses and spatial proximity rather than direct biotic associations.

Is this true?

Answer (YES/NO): NO